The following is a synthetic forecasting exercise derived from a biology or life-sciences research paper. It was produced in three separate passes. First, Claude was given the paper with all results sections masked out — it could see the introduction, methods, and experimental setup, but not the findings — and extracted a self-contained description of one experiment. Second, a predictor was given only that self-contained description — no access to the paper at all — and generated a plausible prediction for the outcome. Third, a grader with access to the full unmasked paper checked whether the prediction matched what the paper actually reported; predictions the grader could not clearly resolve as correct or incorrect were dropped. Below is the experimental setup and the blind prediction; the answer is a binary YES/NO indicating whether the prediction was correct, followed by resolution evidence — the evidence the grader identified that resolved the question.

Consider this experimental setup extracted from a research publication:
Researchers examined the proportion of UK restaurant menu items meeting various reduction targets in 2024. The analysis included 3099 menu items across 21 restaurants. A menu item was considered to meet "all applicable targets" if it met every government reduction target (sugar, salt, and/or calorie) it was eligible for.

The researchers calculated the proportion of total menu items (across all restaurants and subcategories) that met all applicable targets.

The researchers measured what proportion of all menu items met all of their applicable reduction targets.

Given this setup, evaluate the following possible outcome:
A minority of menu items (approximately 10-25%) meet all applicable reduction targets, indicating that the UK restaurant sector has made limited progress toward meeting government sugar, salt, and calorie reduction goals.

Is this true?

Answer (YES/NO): NO